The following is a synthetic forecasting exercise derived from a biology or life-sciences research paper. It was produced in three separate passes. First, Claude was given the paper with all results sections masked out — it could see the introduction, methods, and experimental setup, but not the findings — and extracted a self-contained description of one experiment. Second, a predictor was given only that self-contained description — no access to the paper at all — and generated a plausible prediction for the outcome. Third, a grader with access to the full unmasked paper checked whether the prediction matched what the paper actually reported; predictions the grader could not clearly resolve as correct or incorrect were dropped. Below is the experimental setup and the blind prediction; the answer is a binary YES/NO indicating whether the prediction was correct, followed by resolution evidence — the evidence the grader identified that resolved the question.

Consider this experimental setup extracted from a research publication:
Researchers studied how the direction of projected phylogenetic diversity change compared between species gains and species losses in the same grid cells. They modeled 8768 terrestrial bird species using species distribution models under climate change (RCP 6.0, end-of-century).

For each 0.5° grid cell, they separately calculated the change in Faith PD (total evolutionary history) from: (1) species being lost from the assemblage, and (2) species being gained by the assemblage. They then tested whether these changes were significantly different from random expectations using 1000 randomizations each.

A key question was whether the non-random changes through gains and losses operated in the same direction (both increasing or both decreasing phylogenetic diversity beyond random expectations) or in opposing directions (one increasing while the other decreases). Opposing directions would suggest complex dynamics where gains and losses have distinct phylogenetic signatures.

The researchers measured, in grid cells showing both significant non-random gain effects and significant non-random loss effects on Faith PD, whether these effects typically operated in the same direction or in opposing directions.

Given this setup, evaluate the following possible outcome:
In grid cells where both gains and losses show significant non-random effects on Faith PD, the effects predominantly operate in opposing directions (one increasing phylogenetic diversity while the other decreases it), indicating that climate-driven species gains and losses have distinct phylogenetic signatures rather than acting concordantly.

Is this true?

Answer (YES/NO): YES